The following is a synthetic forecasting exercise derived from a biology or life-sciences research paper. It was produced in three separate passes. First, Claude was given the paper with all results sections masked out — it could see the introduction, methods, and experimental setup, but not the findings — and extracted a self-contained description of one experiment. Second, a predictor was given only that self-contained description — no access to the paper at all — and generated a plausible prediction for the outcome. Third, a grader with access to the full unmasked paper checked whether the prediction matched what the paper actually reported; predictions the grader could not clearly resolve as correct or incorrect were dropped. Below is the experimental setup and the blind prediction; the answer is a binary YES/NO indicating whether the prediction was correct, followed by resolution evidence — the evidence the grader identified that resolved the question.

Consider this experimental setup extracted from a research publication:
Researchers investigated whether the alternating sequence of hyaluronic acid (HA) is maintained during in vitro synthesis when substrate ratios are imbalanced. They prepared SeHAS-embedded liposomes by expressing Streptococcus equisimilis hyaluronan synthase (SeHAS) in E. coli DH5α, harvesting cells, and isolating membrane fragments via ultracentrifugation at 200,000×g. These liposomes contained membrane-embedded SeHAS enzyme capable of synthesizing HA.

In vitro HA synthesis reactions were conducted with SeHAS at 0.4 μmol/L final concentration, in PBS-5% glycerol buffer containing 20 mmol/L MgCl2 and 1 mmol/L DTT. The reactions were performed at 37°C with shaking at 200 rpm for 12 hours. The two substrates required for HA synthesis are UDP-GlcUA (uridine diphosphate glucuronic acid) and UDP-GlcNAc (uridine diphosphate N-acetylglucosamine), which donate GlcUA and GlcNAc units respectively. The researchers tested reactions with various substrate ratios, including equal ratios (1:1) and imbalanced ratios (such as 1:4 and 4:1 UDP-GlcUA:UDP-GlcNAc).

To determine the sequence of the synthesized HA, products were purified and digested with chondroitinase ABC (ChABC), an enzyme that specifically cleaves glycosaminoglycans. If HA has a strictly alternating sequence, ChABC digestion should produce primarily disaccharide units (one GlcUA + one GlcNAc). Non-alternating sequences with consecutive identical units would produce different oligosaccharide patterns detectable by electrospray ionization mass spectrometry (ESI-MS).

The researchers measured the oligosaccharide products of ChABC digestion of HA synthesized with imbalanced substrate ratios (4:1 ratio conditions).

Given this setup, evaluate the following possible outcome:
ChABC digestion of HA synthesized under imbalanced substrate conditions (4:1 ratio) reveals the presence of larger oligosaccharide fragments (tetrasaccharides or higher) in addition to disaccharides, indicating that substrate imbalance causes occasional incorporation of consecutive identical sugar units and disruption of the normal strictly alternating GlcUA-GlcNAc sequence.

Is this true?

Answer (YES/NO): NO